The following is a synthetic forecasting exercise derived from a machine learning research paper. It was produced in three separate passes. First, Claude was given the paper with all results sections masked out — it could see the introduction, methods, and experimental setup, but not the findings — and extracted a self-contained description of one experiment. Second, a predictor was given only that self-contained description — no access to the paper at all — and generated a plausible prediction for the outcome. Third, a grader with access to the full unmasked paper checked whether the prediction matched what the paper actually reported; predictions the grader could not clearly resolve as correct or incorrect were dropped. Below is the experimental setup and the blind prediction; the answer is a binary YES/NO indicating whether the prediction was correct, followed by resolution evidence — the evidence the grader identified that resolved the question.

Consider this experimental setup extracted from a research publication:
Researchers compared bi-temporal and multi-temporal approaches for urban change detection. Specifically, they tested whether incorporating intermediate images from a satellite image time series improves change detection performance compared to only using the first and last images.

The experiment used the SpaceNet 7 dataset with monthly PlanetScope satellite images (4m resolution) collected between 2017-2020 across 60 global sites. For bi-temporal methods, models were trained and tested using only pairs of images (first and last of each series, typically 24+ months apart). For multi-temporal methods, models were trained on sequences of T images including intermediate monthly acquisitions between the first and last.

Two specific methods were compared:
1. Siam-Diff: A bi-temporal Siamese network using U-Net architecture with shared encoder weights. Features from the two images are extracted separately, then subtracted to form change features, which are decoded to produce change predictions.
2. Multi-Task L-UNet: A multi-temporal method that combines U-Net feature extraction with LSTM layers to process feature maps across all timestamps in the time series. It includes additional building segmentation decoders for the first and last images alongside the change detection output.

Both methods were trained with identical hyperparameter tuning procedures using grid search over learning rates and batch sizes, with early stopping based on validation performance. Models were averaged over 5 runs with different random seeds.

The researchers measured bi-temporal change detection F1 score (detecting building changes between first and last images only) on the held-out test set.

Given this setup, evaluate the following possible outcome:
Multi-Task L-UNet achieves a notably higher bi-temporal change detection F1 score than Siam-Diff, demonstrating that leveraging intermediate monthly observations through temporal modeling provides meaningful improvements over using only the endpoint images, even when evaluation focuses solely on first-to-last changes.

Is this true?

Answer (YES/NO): YES